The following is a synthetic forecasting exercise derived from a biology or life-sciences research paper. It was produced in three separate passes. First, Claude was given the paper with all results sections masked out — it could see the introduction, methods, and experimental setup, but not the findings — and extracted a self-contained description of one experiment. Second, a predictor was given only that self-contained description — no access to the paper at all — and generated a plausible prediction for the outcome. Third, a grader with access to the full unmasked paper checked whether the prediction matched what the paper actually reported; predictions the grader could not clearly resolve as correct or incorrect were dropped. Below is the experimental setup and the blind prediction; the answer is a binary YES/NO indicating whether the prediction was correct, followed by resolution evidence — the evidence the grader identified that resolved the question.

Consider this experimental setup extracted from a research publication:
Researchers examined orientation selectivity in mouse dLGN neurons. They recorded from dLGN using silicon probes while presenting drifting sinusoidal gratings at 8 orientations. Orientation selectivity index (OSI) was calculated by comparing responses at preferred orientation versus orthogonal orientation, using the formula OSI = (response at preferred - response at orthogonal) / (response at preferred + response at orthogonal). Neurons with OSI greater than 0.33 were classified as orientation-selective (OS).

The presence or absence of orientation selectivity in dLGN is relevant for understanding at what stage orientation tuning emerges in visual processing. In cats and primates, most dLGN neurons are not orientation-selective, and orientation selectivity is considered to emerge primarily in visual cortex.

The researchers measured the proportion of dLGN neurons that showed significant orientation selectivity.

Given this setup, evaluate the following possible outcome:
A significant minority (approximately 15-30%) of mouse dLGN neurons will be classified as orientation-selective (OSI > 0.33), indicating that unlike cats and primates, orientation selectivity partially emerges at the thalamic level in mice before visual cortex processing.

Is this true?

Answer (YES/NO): NO